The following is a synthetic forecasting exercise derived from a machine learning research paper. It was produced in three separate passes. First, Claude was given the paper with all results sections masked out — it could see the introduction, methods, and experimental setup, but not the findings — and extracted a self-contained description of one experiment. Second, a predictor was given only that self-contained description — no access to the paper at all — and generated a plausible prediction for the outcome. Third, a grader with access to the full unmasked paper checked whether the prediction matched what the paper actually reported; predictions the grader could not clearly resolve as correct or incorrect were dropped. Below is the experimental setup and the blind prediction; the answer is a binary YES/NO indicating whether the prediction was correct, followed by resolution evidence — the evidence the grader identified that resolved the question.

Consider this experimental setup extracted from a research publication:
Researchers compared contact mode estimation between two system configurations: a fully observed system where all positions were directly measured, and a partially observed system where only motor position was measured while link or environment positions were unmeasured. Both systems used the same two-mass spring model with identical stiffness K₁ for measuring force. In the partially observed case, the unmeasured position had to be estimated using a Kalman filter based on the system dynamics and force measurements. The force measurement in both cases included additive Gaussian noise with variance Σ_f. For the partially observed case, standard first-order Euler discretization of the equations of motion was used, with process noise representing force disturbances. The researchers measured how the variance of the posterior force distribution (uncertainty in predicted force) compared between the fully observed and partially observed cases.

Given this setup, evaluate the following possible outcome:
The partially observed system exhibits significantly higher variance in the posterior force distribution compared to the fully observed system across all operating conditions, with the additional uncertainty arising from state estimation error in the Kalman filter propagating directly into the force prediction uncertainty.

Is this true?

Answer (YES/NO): YES